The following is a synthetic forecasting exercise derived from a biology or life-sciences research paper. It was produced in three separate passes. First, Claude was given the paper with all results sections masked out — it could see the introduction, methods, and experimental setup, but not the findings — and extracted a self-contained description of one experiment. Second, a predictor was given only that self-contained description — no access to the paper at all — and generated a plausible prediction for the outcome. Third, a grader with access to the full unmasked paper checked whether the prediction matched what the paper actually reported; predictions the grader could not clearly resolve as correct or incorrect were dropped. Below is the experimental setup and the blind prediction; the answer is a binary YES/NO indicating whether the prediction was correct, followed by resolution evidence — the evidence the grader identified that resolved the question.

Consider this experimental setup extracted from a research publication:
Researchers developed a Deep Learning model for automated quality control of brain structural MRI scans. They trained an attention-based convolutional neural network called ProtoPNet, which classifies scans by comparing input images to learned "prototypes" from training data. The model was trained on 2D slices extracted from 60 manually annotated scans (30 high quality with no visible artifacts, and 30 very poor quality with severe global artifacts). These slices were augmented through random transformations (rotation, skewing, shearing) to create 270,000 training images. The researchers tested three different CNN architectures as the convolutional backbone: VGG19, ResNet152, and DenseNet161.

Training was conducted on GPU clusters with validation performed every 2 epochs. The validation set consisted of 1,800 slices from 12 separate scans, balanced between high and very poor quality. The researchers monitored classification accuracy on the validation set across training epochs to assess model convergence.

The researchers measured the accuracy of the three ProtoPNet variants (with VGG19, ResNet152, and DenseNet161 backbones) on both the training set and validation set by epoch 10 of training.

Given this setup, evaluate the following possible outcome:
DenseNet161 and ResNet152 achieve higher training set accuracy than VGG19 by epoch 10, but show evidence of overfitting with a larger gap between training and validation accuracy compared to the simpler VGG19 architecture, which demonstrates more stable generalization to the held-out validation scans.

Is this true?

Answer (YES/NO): NO